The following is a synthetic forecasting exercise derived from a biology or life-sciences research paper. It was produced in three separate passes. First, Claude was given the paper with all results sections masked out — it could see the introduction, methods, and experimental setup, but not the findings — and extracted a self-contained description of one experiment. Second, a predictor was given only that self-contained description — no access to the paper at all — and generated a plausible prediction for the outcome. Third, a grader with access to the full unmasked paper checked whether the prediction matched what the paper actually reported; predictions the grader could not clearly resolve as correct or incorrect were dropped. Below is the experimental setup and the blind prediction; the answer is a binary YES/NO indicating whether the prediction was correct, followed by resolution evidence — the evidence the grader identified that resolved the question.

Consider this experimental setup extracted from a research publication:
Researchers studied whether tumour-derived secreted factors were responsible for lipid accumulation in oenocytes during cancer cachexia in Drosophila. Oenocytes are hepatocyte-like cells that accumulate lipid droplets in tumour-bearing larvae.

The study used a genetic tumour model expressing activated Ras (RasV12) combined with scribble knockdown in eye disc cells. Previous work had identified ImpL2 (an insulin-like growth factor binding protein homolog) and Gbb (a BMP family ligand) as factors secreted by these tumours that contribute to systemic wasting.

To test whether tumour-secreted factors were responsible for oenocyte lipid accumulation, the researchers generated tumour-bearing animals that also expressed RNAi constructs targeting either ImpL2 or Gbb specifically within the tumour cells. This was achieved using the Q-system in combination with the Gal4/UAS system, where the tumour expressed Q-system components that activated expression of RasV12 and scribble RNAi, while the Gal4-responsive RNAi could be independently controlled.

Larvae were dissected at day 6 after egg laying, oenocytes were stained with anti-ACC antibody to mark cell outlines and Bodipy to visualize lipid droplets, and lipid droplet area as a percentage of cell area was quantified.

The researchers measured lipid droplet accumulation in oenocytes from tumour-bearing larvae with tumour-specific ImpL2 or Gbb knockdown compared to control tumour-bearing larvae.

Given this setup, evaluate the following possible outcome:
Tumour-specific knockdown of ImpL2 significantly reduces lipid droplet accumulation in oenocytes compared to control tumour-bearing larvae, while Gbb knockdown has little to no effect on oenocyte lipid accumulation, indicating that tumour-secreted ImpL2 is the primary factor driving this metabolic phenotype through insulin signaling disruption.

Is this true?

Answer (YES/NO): NO